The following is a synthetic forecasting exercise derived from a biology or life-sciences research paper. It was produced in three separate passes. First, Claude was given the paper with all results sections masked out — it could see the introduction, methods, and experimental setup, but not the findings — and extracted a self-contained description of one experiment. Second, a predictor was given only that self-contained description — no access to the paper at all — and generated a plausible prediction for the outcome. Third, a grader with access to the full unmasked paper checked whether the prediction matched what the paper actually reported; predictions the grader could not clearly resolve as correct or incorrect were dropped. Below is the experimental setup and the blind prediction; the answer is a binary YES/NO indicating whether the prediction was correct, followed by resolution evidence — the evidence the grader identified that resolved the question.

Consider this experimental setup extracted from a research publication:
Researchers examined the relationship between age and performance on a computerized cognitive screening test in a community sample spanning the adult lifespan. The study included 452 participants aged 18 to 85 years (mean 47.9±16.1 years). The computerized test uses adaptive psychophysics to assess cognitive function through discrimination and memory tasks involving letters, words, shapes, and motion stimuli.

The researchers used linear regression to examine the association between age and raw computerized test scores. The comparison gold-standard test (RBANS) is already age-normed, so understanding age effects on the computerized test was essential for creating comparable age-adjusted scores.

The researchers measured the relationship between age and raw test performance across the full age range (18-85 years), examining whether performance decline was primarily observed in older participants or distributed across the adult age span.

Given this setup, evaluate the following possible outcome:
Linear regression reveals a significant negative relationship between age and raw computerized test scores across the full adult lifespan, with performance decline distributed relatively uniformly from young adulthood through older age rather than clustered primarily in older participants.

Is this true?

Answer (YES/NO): YES